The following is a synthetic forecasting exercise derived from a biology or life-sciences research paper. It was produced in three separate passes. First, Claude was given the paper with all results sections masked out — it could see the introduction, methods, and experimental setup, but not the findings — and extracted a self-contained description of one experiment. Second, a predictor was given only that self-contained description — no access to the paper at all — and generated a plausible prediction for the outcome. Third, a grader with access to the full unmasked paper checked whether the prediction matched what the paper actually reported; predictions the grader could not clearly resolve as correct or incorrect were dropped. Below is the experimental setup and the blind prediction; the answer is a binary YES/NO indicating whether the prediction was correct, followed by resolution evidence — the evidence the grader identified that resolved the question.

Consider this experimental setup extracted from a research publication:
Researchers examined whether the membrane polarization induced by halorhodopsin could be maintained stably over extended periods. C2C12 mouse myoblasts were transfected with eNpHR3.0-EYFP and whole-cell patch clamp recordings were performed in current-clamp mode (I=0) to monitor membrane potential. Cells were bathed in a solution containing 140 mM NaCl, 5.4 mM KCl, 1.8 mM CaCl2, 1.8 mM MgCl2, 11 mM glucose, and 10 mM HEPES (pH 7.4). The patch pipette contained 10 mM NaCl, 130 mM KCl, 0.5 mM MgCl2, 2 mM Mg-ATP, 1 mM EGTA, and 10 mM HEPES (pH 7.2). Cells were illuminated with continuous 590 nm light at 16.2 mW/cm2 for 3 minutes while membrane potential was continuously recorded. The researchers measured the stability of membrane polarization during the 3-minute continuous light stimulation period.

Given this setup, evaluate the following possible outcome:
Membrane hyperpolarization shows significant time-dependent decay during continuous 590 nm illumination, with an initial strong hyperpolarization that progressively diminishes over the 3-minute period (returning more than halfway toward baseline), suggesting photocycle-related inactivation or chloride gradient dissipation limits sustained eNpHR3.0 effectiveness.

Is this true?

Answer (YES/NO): NO